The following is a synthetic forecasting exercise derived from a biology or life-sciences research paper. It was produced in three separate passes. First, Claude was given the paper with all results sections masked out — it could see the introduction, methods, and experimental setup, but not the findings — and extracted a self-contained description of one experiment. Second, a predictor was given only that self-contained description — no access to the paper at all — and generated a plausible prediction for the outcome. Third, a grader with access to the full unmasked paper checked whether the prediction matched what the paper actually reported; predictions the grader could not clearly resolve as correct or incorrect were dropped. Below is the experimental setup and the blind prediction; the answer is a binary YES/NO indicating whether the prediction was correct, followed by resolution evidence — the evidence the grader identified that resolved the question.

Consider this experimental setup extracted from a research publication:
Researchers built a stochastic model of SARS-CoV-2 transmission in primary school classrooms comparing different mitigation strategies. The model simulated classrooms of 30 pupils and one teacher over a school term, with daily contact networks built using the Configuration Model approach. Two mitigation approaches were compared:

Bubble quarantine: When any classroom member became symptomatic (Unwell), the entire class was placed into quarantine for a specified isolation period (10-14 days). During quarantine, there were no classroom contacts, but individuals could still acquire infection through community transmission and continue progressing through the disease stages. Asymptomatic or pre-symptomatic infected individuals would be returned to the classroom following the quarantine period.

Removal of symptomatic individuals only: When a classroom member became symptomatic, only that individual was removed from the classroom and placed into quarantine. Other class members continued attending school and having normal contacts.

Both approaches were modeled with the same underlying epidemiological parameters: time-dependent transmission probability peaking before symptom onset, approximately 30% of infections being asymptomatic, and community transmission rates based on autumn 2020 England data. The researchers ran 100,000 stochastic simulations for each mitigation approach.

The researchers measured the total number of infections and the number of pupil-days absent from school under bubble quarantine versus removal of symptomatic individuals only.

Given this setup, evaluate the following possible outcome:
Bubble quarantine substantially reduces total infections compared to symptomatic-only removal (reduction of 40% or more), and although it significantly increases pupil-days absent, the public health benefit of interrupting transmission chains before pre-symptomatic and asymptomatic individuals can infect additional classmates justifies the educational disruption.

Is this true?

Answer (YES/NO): NO